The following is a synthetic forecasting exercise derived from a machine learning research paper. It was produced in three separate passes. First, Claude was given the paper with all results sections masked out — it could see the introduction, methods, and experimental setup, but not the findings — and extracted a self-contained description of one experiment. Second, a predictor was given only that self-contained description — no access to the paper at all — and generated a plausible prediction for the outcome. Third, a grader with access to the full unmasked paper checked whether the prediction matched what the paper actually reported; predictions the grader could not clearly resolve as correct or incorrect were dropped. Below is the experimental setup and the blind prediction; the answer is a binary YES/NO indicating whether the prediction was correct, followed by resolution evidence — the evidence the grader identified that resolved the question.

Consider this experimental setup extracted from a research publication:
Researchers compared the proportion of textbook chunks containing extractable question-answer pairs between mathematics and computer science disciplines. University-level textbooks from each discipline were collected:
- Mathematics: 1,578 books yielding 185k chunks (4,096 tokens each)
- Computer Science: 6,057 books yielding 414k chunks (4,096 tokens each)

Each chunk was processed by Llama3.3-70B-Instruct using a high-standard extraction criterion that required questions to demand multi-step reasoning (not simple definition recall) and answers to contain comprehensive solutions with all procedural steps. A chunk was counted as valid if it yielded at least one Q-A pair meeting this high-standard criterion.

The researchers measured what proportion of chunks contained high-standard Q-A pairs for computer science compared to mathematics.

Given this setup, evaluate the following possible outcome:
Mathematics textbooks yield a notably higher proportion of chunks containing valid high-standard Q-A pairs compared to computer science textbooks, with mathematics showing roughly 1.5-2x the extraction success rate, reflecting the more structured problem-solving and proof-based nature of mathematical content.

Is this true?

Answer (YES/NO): NO